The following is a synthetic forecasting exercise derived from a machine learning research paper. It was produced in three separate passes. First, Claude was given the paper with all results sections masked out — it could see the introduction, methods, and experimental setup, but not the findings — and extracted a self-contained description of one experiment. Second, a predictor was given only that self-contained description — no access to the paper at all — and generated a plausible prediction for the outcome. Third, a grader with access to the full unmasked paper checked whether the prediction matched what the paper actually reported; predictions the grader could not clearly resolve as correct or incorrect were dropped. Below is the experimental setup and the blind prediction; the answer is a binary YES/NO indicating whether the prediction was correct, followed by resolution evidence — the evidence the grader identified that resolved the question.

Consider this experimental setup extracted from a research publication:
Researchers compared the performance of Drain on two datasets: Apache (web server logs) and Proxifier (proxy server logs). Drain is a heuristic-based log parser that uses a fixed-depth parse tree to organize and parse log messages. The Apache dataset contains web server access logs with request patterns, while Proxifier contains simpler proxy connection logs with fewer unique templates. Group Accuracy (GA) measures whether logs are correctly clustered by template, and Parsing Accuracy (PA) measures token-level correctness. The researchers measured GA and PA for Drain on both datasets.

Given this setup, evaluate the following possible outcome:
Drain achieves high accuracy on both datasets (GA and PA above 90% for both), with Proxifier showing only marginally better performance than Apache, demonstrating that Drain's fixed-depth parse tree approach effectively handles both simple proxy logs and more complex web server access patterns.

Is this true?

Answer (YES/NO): NO